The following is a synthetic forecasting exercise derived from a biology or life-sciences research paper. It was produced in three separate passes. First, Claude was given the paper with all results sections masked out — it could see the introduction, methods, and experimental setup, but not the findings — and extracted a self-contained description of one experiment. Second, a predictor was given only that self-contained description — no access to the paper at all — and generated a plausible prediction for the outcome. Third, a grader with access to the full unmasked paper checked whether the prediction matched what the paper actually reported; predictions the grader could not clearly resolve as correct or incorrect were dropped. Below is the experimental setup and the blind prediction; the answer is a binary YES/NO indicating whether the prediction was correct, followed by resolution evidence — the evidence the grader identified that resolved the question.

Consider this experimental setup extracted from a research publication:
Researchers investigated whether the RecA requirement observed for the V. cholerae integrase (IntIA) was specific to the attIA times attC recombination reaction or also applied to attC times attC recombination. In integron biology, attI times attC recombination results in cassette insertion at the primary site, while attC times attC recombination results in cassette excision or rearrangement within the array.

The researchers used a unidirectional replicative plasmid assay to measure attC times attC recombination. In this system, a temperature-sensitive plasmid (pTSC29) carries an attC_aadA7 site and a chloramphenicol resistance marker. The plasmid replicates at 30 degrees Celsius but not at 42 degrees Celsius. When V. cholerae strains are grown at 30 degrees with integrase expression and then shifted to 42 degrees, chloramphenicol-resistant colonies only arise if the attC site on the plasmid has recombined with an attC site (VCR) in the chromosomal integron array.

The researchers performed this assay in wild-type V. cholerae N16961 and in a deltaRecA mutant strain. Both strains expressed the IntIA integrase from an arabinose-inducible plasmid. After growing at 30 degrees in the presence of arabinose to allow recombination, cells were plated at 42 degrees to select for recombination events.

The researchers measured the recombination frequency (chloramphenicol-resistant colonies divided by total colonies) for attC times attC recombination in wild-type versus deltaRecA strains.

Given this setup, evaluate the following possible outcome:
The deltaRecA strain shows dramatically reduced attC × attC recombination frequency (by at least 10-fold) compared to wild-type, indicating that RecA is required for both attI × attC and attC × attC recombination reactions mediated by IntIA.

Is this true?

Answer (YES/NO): NO